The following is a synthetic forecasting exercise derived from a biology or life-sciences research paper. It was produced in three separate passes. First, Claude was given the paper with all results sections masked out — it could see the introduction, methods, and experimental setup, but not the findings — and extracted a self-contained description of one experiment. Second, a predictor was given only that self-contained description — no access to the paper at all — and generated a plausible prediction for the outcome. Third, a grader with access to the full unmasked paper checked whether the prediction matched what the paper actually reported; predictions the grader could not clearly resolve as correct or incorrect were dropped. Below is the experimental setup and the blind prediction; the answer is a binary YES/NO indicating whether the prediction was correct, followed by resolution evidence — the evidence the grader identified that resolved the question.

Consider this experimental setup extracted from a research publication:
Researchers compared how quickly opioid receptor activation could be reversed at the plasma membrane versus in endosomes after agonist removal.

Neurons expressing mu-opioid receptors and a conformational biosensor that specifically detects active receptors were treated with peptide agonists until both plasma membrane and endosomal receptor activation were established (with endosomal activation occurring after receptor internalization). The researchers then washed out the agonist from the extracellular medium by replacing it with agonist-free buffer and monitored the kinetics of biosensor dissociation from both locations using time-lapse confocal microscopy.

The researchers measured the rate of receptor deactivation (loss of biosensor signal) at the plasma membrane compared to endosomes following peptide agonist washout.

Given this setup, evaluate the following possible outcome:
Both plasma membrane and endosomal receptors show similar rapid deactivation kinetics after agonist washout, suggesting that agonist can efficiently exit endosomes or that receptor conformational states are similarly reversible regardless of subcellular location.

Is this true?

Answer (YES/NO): NO